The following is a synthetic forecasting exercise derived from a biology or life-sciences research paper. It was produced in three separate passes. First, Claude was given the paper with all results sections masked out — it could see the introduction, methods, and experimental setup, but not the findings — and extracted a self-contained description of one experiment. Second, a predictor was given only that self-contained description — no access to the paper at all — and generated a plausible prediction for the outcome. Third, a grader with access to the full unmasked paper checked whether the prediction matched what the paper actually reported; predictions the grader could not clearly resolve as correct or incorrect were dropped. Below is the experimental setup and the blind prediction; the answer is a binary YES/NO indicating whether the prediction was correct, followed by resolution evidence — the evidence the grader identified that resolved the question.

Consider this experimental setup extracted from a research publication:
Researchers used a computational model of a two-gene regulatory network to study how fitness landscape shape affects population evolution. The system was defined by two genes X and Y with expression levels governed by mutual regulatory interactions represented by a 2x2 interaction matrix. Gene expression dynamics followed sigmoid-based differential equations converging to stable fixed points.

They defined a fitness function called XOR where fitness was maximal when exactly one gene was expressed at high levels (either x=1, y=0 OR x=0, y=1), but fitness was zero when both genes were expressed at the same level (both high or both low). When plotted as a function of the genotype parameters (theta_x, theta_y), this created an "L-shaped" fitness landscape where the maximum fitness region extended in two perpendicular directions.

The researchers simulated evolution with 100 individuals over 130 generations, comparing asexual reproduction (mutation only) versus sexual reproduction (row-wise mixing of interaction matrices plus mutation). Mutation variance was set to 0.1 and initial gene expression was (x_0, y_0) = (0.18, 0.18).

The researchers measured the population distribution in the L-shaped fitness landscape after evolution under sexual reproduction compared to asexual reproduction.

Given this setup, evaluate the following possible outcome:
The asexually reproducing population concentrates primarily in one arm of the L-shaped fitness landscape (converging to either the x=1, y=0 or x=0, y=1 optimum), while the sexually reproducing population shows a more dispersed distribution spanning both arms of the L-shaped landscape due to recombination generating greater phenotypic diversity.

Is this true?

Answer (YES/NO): NO